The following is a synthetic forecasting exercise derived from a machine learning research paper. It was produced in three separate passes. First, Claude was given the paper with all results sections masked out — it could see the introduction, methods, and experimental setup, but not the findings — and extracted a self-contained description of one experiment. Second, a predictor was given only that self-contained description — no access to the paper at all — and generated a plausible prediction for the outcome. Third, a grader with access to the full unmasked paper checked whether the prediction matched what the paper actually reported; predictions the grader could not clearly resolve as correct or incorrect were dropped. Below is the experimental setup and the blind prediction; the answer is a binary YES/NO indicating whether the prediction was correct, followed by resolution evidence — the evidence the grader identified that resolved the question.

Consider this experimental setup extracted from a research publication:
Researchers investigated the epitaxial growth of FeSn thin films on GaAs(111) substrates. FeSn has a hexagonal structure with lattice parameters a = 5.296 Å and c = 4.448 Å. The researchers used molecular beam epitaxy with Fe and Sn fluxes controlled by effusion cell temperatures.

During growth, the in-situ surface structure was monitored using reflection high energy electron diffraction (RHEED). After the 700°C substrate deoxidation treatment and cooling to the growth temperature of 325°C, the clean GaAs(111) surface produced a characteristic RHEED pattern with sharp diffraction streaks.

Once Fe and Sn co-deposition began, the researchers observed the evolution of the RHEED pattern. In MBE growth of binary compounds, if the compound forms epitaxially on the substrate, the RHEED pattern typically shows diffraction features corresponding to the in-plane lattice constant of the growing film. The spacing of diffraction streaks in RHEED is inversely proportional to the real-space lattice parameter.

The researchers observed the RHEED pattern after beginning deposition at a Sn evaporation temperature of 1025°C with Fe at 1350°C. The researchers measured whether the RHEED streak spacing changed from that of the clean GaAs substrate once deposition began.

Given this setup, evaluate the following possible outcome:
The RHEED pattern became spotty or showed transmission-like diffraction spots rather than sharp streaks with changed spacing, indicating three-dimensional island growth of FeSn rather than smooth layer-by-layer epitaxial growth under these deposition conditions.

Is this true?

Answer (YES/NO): YES